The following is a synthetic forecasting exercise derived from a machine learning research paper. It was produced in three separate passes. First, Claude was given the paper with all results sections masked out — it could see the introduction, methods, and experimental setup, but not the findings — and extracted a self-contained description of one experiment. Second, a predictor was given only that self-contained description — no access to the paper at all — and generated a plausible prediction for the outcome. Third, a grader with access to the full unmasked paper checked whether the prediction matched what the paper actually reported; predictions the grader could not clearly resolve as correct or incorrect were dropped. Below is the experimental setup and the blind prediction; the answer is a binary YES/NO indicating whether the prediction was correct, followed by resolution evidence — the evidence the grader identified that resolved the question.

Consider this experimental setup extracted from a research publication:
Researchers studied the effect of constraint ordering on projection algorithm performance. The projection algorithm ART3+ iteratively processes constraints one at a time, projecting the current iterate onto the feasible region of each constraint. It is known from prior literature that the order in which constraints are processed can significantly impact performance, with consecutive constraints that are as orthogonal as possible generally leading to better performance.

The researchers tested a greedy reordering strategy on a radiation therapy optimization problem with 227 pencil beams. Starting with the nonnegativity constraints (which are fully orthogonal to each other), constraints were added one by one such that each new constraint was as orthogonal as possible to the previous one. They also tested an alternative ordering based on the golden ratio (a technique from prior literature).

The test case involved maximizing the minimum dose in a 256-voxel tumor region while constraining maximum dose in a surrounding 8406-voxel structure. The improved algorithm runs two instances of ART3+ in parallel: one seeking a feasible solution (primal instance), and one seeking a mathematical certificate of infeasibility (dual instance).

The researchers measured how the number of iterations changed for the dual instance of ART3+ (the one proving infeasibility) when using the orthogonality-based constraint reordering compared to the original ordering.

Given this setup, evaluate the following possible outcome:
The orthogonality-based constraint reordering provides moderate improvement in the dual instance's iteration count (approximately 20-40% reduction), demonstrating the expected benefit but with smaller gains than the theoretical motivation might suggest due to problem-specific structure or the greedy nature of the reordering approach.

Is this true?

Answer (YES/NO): NO